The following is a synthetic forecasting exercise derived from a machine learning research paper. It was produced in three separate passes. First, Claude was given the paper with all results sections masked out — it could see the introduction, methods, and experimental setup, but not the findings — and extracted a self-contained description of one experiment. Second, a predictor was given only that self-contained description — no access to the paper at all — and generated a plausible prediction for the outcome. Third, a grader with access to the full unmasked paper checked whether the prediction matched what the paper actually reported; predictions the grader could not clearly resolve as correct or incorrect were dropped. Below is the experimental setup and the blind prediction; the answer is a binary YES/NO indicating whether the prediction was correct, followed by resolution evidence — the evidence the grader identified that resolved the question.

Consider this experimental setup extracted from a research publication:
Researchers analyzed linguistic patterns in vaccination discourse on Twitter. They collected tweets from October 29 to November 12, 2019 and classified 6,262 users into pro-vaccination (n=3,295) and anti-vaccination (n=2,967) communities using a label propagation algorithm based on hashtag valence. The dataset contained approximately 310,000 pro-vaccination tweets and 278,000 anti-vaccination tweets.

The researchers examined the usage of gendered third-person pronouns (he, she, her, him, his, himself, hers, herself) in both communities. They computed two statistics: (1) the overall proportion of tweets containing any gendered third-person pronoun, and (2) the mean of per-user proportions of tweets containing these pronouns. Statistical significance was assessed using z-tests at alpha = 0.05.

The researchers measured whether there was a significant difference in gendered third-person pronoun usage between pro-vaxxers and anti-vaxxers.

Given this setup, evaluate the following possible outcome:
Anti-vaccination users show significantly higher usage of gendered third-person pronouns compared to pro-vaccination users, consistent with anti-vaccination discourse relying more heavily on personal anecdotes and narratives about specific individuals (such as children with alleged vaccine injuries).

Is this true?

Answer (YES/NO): YES